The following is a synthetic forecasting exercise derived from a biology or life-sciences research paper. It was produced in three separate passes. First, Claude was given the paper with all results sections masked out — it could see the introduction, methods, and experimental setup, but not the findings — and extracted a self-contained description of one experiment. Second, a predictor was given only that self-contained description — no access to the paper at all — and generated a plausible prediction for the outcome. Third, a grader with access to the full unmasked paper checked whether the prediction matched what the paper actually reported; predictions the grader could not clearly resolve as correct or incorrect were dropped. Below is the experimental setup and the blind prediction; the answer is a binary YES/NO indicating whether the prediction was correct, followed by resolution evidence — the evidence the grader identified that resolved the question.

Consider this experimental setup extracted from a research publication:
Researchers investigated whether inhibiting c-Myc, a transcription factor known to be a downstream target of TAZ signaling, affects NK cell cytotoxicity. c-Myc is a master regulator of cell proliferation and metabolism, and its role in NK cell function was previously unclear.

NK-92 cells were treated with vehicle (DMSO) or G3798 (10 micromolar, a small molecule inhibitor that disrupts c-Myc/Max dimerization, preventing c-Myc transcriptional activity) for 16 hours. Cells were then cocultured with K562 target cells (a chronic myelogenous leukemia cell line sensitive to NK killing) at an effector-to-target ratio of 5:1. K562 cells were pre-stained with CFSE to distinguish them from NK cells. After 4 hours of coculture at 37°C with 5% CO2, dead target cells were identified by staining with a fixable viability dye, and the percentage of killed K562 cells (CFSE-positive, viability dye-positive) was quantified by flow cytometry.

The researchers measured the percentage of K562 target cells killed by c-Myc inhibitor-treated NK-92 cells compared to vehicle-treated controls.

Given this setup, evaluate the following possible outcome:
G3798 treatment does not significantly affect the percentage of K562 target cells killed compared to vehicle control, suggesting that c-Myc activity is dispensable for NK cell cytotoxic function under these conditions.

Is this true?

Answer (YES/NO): NO